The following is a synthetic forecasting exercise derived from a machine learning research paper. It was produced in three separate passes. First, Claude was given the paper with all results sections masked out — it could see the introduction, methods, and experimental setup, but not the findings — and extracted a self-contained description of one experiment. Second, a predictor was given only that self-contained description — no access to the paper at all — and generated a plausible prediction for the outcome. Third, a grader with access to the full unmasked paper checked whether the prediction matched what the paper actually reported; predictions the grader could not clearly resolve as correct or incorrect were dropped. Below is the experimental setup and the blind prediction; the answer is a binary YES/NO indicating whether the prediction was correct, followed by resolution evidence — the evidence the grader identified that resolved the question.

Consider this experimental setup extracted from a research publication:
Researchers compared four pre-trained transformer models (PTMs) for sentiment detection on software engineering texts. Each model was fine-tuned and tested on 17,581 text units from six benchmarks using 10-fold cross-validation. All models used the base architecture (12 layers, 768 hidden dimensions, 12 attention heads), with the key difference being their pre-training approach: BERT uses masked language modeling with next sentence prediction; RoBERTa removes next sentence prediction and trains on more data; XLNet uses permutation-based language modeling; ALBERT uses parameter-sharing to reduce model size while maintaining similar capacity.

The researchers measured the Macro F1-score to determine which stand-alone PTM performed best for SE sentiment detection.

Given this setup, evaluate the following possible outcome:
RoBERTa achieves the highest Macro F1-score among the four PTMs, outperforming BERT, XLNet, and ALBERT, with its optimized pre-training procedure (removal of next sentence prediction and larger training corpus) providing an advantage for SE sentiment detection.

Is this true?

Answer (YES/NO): YES